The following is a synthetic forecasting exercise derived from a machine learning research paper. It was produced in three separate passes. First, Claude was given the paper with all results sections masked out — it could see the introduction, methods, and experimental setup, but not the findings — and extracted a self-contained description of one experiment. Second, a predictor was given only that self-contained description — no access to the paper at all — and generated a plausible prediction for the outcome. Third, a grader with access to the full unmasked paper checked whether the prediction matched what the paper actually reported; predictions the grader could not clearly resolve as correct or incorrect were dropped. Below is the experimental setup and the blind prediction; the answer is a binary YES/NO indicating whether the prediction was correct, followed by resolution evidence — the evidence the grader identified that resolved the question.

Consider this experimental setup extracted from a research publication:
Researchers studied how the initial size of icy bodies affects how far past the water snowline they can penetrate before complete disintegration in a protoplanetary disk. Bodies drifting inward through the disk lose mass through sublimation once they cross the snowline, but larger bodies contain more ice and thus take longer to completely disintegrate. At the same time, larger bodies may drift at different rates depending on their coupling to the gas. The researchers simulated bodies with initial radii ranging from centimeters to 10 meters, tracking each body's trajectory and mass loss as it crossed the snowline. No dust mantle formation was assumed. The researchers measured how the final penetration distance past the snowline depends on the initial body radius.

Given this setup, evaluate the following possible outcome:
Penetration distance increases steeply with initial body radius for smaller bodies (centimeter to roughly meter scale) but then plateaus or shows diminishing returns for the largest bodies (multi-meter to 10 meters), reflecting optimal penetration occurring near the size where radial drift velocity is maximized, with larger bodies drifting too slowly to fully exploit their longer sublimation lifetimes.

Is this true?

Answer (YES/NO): YES